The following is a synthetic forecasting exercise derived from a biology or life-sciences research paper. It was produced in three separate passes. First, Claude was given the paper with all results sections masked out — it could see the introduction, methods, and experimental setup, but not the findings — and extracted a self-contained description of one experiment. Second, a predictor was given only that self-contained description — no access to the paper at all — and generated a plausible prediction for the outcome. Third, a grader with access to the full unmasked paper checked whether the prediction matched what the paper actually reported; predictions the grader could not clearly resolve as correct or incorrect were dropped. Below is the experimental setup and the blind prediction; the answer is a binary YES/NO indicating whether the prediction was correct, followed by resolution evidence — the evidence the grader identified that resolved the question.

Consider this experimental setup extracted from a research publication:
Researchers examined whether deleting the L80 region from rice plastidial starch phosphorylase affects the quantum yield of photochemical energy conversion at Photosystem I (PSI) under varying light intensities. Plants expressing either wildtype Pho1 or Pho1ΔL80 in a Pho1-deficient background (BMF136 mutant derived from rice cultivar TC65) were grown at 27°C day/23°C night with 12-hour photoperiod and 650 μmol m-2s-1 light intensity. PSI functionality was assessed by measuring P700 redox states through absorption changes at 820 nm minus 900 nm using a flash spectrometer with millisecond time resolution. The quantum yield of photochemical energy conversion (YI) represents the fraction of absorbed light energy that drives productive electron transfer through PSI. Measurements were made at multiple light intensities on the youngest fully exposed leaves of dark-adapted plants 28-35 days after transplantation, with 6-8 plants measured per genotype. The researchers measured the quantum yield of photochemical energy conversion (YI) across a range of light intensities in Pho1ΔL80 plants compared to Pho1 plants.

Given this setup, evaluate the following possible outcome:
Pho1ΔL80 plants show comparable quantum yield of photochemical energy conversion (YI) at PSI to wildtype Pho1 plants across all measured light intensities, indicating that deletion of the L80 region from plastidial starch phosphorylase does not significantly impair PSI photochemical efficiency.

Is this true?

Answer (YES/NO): YES